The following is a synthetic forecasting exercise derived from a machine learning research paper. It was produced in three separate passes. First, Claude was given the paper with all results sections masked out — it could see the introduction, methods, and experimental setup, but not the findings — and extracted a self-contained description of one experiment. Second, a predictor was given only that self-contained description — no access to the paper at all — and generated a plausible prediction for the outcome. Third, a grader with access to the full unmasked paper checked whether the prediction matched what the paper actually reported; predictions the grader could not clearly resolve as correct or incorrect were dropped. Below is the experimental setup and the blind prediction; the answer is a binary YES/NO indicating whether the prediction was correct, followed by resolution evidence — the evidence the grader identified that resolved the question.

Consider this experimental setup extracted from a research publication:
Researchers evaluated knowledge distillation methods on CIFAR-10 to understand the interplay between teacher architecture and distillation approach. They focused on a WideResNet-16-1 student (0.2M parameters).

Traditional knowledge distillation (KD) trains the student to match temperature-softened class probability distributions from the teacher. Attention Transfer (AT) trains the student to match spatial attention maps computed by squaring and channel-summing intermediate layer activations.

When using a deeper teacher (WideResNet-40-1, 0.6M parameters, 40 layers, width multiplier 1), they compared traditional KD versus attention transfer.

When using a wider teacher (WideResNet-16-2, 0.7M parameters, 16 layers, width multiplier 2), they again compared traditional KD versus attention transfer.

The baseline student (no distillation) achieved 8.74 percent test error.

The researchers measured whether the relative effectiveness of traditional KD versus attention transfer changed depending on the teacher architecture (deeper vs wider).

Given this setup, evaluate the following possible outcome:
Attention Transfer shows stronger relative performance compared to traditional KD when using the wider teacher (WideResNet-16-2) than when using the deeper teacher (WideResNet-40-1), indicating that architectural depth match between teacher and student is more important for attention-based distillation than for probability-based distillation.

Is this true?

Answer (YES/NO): NO